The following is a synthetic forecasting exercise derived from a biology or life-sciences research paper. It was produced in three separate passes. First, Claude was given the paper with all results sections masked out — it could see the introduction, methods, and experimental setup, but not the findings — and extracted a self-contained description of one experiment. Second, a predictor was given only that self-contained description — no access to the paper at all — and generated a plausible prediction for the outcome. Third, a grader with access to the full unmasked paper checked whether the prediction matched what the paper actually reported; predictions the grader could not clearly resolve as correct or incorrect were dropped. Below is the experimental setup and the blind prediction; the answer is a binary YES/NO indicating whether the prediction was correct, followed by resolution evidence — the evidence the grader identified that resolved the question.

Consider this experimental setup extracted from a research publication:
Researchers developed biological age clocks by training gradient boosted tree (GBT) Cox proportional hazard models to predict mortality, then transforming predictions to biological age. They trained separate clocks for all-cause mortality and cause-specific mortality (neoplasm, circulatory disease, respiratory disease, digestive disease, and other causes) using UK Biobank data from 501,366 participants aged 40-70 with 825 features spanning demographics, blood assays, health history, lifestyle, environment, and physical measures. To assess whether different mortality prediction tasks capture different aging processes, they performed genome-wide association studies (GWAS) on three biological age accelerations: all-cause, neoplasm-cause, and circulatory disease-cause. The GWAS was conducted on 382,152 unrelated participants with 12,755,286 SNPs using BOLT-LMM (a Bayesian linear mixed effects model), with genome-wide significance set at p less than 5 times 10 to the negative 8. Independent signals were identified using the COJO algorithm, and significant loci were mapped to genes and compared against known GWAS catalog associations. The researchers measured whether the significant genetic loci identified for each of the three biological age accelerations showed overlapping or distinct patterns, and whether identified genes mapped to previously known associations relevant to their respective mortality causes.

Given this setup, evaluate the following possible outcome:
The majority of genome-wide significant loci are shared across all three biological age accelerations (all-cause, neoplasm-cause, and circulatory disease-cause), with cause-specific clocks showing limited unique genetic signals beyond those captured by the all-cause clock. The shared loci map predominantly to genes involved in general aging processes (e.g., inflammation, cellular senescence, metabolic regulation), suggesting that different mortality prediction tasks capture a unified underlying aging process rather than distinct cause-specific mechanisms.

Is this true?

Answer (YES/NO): NO